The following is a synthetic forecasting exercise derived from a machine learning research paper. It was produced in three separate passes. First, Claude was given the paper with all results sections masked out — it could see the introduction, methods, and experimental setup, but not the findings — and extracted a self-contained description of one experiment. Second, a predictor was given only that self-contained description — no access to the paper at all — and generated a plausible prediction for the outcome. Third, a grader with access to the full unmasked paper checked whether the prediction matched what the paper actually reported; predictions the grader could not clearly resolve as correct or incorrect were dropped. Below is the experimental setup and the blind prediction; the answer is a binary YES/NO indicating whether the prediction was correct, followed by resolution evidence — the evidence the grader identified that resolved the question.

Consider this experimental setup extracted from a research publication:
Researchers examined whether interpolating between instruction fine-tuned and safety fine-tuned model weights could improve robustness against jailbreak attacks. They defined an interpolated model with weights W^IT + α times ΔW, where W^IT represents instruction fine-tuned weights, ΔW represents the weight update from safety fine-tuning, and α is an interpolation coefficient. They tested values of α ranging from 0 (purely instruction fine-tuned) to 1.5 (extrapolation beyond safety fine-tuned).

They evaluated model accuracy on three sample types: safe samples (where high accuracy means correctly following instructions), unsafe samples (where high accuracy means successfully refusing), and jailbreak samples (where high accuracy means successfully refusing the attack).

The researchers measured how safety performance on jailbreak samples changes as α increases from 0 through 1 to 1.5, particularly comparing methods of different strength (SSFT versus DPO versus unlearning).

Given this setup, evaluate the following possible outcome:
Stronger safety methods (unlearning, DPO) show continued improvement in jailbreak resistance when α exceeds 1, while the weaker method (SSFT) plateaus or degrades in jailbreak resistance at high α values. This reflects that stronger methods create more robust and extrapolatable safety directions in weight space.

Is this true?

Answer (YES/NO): NO